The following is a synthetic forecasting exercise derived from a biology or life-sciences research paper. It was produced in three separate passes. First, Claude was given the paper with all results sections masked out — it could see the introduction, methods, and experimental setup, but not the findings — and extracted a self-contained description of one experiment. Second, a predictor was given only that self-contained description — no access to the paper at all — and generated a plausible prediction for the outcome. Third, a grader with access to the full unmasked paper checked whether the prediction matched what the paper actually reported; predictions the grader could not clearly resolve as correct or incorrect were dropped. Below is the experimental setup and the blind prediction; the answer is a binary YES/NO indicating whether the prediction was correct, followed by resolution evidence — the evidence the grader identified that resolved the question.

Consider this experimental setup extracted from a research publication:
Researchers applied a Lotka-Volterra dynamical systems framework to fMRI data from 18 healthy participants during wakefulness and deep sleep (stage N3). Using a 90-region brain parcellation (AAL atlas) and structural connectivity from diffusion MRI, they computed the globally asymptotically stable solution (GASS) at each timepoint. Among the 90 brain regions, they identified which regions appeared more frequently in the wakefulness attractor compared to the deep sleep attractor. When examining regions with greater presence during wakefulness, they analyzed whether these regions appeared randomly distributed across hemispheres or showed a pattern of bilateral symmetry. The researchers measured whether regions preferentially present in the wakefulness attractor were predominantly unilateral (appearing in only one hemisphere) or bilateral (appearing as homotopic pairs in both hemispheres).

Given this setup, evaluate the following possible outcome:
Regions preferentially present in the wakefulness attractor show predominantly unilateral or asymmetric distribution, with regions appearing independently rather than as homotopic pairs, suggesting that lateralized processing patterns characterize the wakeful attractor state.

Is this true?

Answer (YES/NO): NO